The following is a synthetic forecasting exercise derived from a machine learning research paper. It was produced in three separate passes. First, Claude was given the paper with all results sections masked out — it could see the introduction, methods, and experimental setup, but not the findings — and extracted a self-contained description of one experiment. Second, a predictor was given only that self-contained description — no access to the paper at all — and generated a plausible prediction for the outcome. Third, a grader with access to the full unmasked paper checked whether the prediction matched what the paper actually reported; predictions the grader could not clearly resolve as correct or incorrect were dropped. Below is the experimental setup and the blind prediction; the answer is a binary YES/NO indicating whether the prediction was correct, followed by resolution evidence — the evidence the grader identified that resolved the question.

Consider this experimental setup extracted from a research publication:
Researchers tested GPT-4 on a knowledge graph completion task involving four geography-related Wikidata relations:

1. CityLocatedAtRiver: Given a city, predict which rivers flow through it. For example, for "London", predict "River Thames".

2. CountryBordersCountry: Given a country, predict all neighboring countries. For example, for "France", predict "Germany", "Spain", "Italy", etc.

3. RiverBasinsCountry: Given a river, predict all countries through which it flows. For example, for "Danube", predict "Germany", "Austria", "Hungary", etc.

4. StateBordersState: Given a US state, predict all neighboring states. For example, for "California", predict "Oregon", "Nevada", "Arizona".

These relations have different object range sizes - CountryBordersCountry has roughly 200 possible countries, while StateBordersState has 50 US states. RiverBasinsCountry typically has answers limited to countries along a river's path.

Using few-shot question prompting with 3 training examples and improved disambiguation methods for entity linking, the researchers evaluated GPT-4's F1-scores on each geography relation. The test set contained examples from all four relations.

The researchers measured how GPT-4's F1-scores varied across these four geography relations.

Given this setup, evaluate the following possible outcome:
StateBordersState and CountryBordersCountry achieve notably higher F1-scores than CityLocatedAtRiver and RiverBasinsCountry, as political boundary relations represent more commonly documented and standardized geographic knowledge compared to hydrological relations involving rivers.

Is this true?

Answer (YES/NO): NO